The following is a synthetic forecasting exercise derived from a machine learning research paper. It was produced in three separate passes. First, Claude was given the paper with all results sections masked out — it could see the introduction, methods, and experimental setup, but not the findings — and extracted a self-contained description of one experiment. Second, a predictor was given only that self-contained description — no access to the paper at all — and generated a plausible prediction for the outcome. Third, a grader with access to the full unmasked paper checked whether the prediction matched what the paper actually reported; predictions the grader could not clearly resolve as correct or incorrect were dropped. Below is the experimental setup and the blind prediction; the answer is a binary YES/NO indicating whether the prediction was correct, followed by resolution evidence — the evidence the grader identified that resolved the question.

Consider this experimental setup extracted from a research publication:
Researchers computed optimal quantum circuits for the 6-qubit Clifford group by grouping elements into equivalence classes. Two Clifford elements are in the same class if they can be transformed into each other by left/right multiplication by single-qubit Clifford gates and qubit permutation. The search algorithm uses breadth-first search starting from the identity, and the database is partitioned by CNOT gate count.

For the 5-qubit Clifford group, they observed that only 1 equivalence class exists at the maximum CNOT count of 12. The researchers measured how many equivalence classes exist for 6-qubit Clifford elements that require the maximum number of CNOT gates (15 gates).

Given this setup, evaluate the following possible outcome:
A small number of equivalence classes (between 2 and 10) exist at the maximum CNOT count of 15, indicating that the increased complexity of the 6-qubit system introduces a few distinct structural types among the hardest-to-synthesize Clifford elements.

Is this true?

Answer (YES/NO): YES